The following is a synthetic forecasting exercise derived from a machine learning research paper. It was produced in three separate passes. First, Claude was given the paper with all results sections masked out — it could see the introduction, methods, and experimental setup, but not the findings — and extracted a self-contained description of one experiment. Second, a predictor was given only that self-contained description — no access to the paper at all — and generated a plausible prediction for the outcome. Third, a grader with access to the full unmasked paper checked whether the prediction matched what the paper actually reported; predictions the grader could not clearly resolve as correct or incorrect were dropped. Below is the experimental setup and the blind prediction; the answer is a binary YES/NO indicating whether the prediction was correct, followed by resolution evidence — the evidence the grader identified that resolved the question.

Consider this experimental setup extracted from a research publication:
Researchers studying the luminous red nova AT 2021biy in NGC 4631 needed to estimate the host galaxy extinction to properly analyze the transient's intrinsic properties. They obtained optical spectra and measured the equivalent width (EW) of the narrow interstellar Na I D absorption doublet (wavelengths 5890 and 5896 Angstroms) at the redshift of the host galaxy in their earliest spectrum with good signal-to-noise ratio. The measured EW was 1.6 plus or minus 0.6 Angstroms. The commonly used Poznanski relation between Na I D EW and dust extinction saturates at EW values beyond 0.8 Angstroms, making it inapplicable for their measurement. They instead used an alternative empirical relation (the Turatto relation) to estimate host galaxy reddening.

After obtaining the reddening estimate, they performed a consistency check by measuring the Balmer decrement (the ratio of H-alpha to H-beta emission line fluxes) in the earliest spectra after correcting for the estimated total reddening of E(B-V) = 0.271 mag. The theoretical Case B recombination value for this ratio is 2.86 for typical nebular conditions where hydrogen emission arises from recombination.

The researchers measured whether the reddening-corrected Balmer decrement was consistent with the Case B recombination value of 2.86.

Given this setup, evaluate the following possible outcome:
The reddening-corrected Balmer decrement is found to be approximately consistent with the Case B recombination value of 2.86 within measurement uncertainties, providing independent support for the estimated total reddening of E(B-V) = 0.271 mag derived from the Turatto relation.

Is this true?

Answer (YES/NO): YES